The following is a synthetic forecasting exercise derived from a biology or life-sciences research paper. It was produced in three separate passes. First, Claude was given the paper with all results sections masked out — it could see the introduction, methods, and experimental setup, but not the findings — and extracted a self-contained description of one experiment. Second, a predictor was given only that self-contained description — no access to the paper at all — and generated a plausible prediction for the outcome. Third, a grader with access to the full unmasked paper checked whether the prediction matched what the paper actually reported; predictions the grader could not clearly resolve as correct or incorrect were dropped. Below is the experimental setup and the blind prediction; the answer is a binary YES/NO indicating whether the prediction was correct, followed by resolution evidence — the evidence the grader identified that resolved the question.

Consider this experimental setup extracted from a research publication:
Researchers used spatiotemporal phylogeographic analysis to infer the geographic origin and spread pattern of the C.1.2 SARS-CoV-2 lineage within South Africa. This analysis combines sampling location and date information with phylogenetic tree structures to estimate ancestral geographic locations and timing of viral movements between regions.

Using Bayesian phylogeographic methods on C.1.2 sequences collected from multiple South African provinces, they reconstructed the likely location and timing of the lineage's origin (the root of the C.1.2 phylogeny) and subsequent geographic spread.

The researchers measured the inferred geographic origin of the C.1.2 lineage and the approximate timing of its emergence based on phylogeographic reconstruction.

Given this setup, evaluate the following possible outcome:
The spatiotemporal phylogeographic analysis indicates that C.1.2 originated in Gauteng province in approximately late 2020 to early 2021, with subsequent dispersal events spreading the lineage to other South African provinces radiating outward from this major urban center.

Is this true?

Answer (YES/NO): NO